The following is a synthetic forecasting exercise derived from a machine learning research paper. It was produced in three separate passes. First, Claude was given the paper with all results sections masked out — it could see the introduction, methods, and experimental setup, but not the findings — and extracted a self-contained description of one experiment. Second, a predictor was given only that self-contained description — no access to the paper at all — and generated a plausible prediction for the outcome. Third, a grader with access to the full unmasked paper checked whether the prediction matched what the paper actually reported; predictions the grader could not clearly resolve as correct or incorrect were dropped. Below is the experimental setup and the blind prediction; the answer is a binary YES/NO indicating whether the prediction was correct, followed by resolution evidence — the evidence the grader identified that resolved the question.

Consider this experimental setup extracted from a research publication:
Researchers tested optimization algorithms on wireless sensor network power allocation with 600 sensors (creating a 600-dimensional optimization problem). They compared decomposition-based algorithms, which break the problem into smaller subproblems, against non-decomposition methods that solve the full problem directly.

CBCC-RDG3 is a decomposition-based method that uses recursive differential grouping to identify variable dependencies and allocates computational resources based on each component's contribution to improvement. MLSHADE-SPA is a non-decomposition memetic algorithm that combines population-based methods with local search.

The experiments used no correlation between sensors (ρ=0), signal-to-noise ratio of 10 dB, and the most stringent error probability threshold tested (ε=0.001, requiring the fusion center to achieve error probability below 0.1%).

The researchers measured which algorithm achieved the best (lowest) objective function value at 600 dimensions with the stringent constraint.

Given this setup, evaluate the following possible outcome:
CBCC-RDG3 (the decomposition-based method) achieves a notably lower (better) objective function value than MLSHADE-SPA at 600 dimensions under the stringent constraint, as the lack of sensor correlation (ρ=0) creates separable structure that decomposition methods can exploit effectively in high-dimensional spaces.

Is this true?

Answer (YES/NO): YES